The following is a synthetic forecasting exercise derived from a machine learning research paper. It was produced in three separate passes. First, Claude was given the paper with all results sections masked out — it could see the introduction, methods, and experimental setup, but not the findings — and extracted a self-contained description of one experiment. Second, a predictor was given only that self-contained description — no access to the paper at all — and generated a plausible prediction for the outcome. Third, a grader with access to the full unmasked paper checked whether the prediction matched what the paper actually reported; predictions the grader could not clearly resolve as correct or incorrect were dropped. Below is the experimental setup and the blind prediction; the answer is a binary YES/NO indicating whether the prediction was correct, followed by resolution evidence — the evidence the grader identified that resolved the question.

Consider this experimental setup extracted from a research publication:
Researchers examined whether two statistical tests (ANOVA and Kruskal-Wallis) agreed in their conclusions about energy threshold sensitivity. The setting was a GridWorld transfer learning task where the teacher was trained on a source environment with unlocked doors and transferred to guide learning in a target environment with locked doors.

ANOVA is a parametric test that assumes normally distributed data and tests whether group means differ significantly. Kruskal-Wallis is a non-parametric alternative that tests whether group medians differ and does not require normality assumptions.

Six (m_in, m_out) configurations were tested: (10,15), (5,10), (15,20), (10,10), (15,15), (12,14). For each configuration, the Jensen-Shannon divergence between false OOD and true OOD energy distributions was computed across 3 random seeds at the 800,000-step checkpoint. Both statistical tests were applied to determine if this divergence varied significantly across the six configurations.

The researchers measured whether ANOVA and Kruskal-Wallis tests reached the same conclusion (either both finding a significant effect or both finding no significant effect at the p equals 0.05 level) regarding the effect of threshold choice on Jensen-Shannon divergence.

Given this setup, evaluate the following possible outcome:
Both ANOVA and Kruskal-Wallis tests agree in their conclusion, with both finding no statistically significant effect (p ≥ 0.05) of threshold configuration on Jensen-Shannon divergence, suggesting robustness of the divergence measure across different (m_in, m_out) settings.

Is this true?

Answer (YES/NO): YES